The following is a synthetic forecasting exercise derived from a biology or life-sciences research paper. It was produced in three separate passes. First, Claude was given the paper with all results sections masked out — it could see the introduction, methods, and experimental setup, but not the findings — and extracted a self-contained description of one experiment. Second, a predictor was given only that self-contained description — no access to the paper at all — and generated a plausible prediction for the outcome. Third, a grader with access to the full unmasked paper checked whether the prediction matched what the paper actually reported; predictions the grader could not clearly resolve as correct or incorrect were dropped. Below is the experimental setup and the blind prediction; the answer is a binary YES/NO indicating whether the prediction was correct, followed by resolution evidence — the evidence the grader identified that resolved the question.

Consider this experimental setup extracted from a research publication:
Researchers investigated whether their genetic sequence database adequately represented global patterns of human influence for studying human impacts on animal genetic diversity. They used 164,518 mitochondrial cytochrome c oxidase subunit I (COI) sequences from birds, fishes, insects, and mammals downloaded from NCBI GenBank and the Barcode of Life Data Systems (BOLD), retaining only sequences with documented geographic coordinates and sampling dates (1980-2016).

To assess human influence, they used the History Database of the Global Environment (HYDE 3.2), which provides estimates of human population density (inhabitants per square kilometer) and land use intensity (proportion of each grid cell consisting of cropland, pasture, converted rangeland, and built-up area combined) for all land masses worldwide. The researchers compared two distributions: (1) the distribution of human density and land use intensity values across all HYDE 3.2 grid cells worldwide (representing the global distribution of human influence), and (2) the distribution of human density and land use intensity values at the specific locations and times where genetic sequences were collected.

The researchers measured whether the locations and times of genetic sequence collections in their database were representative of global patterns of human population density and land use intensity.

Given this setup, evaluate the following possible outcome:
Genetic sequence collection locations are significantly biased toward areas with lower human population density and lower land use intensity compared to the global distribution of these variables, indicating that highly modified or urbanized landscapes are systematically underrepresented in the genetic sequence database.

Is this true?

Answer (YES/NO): NO